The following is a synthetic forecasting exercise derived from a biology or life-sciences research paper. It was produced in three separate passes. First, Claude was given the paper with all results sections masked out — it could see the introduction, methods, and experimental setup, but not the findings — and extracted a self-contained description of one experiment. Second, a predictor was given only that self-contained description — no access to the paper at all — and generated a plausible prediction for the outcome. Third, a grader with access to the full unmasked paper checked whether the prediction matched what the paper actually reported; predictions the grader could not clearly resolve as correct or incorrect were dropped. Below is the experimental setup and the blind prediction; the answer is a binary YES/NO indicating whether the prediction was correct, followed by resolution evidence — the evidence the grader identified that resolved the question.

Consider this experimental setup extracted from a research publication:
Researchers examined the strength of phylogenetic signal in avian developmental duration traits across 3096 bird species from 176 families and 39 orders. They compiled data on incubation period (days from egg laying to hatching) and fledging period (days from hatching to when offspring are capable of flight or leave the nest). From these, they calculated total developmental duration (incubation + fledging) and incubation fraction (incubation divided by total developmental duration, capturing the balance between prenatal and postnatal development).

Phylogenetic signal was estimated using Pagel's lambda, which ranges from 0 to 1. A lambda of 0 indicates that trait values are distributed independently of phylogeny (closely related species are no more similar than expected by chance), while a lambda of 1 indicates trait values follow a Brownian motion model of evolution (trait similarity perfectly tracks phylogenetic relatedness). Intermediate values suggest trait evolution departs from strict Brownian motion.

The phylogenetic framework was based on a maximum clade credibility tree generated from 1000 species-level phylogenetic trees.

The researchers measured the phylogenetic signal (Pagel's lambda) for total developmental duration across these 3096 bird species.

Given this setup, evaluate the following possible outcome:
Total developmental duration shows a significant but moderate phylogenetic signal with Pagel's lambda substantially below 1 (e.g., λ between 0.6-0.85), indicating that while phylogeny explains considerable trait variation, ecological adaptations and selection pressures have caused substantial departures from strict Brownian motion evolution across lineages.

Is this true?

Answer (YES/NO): NO